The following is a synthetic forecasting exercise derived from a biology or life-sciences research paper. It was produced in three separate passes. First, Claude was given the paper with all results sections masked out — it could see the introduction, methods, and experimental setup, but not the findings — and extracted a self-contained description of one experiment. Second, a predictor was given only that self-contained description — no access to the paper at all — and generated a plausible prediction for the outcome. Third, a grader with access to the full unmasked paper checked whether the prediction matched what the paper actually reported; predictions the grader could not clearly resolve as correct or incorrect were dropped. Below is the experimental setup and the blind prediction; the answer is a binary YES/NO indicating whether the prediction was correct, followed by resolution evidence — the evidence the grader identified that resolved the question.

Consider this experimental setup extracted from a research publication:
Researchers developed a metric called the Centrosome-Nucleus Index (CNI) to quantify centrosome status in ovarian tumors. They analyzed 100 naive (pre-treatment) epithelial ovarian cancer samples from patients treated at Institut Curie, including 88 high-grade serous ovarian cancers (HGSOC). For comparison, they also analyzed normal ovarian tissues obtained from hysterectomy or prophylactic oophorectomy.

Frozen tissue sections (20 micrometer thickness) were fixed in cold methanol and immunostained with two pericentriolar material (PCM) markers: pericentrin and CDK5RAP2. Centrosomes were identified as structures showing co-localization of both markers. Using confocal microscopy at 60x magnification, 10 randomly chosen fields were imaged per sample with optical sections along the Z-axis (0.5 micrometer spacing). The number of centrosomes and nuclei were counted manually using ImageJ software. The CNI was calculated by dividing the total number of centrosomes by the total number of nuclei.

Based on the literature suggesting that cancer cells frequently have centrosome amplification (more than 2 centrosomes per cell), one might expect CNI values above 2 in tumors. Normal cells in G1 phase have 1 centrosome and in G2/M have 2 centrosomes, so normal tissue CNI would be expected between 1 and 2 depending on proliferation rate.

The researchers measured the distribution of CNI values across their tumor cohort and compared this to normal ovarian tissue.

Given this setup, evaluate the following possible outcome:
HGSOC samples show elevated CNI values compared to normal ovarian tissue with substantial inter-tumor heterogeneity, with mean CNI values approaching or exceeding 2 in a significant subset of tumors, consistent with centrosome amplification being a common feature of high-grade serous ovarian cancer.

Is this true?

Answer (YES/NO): NO